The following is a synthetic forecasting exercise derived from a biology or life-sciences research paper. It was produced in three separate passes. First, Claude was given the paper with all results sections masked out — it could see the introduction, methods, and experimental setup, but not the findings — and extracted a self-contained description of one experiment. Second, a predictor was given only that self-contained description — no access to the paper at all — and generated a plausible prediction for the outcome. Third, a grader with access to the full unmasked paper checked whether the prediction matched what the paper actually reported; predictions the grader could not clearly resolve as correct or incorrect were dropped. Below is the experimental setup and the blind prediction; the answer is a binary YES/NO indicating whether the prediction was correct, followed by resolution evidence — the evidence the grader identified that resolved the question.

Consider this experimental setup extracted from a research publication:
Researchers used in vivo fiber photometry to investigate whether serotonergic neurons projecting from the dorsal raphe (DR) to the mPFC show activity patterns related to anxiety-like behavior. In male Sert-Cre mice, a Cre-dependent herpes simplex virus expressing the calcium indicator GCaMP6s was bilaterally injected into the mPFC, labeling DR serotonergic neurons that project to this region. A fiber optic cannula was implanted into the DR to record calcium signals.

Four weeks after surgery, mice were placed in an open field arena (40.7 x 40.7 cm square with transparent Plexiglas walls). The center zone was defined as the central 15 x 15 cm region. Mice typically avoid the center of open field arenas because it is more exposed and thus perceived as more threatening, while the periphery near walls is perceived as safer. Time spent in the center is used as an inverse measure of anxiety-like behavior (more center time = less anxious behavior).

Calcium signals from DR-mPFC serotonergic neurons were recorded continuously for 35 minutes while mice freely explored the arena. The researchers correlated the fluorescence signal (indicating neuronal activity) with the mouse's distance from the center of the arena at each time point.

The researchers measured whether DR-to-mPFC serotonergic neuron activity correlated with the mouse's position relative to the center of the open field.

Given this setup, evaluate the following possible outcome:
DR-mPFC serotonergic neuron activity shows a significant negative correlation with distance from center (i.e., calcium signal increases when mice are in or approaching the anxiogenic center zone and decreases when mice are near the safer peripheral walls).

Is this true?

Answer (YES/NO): NO